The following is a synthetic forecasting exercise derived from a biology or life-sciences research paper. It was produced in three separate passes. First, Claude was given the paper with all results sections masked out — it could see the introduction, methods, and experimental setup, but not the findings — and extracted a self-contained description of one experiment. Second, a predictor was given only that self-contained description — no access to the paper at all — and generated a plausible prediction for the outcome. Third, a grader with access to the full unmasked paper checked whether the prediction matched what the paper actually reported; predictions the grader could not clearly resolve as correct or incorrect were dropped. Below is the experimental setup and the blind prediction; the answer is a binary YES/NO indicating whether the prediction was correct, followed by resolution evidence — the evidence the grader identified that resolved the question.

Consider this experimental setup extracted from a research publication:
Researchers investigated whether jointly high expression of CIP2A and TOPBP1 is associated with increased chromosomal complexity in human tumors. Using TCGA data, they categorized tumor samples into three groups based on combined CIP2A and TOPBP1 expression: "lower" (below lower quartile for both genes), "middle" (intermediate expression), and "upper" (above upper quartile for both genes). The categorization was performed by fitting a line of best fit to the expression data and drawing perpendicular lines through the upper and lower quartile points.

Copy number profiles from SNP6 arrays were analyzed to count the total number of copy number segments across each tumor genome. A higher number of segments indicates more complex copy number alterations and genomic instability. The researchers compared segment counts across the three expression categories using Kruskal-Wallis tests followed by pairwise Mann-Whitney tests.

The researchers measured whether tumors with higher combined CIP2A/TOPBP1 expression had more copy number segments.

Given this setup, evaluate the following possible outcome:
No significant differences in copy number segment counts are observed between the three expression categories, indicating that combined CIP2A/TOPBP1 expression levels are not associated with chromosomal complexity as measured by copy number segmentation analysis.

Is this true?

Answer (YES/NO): NO